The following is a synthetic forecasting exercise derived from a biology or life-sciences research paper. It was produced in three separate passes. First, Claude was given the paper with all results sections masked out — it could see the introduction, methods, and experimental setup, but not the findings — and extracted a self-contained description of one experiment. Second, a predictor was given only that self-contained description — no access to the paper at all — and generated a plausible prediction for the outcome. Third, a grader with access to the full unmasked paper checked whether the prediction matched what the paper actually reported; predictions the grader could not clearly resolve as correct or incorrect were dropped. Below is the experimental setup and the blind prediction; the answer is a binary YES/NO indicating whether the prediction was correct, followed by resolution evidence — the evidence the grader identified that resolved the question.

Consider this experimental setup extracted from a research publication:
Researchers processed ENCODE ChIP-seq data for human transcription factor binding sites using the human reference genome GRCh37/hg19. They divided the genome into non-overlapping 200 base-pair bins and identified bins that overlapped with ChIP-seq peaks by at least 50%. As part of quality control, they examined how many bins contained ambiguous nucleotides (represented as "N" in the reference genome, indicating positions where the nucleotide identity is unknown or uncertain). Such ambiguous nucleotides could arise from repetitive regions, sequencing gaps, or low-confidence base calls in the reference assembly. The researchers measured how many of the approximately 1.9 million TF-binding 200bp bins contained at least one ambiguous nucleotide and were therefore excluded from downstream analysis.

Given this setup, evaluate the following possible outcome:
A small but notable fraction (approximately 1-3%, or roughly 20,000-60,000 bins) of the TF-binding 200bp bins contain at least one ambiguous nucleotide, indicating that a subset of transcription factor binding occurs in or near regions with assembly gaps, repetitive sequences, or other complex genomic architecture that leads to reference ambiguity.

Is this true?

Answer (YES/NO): NO